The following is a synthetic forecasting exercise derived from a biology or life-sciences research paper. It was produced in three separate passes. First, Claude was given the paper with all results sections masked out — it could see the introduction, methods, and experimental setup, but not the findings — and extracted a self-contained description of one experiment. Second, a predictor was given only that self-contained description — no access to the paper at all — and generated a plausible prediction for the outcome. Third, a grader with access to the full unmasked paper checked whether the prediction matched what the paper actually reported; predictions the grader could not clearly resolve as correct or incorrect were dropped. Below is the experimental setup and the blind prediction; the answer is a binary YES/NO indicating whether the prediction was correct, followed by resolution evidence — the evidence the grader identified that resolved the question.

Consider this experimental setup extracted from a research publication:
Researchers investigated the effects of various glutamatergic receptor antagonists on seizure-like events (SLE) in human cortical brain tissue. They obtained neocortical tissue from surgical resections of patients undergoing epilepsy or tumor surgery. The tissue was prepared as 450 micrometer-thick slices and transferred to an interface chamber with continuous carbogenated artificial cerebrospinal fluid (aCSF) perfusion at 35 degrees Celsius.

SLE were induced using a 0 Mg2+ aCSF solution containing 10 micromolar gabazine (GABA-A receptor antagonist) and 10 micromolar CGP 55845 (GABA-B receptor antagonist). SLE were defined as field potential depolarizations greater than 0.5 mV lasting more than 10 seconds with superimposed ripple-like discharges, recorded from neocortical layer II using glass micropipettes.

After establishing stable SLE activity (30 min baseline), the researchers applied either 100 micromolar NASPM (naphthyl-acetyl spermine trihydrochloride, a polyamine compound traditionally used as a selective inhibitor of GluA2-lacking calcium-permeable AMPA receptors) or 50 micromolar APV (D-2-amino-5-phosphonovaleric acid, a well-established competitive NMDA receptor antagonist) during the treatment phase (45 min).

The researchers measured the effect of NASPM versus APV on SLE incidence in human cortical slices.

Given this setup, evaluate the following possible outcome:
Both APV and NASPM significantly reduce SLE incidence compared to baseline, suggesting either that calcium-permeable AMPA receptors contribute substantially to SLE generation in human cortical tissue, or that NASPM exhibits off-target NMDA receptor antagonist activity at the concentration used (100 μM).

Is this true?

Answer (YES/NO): YES